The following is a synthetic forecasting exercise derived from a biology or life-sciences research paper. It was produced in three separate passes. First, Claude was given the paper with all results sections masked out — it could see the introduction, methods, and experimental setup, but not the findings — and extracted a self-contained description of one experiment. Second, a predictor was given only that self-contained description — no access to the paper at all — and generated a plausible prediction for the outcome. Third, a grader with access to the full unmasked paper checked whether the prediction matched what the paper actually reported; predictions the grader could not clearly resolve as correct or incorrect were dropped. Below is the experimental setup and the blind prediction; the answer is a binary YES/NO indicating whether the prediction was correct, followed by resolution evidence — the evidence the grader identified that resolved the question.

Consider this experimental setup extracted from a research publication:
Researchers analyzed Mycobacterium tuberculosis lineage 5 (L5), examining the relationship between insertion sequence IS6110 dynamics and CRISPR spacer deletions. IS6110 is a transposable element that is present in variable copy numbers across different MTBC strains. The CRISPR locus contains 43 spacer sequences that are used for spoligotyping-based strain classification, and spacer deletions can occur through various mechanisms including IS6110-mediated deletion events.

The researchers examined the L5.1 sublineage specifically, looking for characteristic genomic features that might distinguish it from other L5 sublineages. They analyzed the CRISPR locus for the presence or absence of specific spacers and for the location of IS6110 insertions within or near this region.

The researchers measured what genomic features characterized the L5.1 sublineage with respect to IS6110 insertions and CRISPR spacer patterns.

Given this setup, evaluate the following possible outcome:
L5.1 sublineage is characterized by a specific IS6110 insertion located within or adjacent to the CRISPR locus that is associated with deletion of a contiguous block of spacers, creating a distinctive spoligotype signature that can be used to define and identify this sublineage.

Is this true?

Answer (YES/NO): YES